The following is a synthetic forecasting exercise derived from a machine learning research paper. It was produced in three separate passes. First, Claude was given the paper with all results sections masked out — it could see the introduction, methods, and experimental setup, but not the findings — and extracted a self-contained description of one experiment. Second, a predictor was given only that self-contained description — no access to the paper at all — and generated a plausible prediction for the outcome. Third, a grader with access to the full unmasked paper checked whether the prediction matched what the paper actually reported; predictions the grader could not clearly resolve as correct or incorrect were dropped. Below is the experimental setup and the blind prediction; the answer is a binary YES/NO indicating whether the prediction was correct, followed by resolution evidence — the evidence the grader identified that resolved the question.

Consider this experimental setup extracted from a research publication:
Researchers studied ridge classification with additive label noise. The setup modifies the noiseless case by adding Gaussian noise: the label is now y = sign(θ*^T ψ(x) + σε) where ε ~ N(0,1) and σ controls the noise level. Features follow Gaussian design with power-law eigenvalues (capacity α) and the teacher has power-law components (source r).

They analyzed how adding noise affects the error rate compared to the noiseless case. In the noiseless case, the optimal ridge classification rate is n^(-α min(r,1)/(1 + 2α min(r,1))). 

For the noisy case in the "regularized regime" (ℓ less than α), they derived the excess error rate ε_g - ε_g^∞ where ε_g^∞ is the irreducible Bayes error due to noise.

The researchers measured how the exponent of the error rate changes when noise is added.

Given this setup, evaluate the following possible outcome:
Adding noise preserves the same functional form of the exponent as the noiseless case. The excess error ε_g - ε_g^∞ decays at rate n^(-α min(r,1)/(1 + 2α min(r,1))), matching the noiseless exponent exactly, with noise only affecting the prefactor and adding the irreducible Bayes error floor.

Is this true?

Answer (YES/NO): NO